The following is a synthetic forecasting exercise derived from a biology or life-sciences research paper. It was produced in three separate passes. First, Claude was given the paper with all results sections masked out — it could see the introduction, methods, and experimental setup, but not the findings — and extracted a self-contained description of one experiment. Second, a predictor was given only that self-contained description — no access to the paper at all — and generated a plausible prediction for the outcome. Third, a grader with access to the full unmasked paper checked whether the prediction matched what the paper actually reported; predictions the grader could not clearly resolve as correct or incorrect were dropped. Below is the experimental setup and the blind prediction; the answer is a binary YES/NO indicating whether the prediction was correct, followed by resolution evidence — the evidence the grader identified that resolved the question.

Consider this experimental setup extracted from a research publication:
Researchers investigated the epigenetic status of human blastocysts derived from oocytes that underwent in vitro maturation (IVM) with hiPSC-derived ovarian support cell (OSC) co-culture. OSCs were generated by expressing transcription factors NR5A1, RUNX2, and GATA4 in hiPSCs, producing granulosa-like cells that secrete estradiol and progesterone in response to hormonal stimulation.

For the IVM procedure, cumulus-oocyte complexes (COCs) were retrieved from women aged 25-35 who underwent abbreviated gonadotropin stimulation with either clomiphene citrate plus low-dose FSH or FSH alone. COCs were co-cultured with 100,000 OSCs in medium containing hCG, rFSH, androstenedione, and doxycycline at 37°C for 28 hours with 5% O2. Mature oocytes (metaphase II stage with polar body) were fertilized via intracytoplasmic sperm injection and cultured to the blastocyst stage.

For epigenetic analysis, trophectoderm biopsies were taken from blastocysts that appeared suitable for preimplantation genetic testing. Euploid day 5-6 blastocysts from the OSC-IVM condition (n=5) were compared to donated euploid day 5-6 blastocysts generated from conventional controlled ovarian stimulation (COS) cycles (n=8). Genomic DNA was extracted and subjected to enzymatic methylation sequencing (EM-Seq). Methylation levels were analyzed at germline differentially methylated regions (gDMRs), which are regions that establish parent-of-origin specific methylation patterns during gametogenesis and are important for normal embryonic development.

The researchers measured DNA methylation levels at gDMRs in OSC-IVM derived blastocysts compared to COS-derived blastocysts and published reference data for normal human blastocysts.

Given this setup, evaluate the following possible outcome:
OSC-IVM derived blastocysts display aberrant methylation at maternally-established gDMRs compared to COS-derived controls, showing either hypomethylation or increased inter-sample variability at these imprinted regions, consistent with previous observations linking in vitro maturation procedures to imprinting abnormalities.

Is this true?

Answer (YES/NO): NO